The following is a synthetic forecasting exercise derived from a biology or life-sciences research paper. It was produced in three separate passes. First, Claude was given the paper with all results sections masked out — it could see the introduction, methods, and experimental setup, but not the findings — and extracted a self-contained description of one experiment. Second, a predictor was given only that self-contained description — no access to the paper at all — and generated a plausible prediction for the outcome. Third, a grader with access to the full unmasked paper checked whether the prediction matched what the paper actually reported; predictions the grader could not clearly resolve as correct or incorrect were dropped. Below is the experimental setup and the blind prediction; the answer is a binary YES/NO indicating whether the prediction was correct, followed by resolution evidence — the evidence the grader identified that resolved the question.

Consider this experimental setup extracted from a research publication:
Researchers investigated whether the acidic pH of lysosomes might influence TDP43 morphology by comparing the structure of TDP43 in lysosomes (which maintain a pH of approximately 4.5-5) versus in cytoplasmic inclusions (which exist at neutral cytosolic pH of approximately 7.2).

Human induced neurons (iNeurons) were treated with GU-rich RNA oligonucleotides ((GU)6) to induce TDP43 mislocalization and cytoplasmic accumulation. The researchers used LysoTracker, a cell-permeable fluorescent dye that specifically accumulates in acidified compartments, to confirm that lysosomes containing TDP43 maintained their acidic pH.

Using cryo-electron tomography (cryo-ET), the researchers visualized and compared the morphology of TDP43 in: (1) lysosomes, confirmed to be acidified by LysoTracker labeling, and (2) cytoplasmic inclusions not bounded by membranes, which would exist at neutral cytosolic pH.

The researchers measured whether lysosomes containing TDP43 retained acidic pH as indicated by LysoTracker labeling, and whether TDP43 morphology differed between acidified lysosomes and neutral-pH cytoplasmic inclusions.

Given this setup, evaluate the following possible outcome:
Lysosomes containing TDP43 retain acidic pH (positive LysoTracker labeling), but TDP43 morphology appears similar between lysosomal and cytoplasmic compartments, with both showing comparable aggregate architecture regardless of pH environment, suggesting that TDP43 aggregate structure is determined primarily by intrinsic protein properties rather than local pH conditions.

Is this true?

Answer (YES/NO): NO